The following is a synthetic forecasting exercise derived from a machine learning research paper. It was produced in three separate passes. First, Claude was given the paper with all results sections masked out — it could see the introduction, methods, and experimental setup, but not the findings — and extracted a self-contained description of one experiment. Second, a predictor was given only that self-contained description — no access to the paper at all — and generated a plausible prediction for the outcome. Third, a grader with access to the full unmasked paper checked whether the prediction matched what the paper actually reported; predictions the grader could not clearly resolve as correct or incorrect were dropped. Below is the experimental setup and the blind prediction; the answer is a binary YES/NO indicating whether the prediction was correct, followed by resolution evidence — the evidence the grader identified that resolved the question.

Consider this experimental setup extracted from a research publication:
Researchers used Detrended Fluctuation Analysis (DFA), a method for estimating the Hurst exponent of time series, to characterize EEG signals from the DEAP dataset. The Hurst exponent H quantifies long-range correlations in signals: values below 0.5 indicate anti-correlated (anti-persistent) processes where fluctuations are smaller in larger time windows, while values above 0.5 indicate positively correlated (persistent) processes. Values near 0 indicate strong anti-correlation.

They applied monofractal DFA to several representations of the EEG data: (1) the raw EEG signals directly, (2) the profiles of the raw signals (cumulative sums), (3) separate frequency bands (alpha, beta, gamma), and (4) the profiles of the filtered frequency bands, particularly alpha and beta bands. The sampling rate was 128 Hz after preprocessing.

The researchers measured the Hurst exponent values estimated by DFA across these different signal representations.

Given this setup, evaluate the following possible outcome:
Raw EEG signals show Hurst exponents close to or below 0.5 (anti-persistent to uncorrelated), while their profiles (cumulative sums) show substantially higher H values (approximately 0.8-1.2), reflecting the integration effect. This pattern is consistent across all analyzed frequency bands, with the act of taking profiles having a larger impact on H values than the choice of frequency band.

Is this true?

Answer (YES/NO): NO